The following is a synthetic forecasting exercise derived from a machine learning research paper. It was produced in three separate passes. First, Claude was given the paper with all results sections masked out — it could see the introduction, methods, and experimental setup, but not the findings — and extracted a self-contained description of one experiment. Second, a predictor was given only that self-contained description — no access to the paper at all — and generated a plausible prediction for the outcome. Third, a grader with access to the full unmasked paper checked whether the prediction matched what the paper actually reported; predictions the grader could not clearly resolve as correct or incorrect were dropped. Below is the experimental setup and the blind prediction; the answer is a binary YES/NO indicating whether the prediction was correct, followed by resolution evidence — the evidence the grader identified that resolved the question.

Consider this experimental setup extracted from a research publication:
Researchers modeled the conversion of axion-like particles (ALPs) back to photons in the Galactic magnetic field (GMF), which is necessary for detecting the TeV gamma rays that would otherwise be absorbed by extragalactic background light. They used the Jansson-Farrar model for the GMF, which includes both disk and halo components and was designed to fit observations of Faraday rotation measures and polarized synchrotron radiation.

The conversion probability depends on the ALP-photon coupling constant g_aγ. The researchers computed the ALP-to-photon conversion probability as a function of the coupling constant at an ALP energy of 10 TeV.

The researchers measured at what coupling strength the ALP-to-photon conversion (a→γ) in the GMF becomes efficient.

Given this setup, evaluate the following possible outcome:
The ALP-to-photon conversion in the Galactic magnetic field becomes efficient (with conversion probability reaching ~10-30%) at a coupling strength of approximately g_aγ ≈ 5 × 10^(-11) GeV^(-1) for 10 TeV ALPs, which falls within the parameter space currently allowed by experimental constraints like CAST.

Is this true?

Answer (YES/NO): YES